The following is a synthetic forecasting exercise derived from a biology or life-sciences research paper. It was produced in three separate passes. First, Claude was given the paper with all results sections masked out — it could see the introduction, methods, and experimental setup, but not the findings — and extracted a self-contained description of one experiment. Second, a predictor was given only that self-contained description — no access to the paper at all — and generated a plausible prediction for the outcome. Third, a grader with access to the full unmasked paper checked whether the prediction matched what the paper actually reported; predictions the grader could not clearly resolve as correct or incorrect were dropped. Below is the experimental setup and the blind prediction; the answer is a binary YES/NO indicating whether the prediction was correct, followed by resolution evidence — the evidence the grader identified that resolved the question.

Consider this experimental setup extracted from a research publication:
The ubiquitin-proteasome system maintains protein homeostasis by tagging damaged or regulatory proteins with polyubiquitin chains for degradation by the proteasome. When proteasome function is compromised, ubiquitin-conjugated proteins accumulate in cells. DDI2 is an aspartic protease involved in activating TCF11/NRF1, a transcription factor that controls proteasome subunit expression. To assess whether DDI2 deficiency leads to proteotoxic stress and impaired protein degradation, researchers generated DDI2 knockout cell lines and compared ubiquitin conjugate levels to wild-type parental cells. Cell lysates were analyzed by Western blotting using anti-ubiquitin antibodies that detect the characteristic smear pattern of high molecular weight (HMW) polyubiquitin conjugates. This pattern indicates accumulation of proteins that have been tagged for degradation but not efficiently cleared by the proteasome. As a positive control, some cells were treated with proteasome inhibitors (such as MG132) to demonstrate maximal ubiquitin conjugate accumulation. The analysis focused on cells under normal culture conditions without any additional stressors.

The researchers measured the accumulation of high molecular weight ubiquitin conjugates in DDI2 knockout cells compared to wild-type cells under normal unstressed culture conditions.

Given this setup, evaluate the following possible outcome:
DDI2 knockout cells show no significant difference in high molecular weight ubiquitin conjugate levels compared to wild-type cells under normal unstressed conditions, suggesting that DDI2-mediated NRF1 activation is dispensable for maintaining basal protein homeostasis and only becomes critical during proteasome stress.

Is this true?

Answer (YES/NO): NO